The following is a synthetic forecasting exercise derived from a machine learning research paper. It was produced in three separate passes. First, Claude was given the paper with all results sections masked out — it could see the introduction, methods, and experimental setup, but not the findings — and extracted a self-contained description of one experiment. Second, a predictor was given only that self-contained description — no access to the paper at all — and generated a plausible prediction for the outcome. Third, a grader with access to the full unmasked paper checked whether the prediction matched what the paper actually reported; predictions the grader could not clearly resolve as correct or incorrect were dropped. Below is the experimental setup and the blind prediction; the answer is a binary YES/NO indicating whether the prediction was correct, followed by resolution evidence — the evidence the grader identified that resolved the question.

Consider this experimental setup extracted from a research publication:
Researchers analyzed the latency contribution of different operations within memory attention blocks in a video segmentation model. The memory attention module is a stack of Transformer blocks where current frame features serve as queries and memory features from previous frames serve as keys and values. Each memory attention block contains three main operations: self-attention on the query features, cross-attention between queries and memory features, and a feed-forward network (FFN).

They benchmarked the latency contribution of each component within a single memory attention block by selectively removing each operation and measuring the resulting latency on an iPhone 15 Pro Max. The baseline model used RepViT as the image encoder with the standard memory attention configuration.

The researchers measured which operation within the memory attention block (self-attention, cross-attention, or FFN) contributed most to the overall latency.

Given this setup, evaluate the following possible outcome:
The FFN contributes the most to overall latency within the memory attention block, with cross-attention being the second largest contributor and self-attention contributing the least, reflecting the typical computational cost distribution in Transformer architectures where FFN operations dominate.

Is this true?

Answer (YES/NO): NO